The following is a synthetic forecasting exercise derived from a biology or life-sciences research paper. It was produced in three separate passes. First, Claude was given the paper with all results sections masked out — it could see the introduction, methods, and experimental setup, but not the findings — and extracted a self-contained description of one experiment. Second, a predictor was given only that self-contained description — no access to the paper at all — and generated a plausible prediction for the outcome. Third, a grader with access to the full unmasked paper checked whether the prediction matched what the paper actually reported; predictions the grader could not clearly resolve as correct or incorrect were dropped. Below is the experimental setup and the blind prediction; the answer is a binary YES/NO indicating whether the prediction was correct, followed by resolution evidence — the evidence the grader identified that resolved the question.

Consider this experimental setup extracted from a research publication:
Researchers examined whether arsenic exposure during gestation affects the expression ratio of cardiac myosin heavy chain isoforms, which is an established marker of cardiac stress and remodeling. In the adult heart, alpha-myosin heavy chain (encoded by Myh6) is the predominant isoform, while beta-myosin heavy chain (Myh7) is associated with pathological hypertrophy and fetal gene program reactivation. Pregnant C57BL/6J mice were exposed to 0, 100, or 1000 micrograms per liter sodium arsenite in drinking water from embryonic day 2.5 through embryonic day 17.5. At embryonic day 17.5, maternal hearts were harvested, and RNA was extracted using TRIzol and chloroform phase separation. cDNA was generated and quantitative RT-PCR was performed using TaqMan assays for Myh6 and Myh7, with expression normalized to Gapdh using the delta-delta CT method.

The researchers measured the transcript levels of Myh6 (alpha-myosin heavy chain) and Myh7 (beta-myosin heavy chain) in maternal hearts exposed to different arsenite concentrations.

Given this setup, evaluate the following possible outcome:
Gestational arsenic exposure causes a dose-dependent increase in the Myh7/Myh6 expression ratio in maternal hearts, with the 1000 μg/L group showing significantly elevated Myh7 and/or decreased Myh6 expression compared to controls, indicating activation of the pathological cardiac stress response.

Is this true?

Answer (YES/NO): NO